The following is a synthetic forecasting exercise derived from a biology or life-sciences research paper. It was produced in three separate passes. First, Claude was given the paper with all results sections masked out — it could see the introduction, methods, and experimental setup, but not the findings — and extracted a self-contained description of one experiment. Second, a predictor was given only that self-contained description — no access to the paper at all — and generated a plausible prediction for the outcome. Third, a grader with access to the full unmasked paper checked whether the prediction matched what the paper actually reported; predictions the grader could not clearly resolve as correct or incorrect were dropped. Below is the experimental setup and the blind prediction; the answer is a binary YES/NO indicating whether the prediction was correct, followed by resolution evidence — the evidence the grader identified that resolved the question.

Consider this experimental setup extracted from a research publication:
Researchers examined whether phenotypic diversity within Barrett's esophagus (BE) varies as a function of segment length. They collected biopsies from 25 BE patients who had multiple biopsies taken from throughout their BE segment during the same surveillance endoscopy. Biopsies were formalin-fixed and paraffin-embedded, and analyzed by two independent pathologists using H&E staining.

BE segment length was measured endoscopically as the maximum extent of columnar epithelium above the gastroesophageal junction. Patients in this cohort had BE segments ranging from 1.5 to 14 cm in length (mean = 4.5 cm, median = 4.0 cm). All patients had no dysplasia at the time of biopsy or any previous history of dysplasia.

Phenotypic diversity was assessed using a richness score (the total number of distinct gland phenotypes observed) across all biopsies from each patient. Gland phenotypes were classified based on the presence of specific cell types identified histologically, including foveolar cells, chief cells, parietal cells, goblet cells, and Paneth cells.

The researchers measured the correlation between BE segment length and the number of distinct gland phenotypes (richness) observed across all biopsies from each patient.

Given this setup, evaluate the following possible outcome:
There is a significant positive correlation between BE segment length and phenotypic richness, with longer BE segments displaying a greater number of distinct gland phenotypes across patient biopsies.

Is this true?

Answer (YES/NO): NO